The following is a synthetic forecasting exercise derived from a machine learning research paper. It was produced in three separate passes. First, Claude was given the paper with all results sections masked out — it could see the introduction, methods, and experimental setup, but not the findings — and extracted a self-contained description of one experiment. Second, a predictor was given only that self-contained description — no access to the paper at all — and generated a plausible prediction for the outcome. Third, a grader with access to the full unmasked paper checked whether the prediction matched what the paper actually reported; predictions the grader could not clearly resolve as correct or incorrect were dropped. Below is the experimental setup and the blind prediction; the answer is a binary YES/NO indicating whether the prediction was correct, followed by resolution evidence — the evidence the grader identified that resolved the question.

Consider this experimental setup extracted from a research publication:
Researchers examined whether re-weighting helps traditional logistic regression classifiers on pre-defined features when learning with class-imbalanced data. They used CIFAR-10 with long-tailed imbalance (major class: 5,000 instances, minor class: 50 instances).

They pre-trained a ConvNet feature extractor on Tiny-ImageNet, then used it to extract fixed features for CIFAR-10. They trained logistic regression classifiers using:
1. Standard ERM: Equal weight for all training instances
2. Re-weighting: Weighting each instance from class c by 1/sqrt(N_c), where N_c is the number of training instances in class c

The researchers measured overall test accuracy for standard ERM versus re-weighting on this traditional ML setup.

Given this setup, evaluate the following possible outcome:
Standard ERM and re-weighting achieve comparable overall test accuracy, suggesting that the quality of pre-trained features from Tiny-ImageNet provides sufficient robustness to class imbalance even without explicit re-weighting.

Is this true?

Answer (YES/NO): NO